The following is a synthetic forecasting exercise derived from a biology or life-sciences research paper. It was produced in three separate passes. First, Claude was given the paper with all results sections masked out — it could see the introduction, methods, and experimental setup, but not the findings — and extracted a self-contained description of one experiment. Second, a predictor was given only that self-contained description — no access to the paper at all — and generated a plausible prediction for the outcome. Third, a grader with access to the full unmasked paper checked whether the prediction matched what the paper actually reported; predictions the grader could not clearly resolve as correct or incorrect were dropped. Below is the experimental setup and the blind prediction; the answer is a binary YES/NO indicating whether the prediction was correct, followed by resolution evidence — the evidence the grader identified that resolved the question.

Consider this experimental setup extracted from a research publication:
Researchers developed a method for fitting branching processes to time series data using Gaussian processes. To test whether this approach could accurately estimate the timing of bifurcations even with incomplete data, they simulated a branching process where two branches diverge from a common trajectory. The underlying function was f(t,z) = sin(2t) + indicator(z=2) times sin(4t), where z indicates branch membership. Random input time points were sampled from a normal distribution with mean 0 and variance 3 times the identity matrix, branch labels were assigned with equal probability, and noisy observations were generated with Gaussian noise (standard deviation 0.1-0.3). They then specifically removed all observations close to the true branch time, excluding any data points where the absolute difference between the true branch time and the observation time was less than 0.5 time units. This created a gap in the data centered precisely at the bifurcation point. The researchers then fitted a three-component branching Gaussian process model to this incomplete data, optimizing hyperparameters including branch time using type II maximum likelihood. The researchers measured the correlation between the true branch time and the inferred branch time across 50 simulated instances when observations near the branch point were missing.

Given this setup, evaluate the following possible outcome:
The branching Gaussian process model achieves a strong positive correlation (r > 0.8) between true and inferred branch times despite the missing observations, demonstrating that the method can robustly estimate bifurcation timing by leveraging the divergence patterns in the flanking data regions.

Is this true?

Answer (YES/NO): YES